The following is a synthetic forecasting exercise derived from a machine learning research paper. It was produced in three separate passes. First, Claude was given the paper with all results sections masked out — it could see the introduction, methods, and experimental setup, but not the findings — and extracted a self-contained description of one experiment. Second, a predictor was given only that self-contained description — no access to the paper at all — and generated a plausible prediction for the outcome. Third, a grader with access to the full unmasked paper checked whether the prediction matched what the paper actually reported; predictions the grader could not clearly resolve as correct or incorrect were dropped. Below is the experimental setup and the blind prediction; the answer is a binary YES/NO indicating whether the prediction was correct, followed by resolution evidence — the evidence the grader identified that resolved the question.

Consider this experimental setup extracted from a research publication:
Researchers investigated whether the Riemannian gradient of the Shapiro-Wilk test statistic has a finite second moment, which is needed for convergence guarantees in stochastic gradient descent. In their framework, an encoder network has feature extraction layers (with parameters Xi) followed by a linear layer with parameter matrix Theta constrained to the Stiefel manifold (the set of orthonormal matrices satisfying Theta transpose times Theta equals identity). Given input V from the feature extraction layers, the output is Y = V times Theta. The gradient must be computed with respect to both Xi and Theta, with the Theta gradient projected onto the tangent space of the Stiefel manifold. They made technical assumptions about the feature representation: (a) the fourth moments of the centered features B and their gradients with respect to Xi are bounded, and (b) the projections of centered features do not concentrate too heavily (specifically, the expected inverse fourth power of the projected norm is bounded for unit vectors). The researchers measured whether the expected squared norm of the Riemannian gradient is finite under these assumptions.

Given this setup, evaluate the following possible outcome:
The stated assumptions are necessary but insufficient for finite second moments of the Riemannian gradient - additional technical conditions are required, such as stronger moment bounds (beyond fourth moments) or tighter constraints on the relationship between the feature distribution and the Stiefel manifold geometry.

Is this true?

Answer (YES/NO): NO